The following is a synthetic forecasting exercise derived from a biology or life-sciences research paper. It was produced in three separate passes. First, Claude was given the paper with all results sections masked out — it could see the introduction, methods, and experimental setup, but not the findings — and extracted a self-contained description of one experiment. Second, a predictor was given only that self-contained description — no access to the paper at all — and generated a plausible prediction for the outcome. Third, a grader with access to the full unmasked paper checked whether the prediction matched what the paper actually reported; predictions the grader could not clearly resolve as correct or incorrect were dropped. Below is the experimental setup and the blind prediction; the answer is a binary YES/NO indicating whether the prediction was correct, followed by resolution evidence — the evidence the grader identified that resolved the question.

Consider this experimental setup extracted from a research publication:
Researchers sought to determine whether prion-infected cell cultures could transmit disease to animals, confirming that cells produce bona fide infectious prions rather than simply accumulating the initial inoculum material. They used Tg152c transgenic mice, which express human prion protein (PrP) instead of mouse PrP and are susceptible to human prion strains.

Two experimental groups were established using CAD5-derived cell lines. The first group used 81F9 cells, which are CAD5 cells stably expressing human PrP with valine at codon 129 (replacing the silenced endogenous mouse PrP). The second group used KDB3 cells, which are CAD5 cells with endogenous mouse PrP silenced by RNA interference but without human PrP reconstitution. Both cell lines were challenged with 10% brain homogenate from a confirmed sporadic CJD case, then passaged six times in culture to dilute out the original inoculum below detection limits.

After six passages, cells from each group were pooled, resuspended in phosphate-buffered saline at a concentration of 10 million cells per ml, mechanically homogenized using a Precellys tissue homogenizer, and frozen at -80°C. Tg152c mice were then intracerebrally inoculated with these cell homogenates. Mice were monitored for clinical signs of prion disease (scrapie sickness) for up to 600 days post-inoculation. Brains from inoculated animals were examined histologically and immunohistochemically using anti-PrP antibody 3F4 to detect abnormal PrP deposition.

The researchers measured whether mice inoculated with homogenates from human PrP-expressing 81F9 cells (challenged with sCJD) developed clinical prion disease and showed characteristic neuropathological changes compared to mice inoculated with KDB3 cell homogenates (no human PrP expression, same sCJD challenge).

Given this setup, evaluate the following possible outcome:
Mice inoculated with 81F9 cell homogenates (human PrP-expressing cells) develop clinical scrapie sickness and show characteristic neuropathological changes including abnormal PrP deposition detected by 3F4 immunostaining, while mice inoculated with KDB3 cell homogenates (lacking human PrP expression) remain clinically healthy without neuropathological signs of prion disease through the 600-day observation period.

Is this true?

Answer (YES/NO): NO